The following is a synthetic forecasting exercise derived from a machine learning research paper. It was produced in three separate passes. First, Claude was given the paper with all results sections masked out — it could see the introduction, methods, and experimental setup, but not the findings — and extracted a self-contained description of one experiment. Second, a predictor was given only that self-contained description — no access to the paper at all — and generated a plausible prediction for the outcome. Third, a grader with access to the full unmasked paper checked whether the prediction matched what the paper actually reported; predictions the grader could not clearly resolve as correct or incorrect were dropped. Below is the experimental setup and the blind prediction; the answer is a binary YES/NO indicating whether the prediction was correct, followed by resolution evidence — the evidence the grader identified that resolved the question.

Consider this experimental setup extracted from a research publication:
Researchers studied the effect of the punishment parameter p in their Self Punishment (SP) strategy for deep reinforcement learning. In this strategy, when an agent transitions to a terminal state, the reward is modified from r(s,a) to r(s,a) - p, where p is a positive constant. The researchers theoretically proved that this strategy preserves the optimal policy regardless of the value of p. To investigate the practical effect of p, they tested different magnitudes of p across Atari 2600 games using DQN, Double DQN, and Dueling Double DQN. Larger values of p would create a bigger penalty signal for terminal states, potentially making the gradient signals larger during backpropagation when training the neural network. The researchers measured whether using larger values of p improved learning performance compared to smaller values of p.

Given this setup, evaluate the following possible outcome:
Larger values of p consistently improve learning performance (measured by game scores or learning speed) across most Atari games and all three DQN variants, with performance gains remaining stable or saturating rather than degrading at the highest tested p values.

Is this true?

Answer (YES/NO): NO